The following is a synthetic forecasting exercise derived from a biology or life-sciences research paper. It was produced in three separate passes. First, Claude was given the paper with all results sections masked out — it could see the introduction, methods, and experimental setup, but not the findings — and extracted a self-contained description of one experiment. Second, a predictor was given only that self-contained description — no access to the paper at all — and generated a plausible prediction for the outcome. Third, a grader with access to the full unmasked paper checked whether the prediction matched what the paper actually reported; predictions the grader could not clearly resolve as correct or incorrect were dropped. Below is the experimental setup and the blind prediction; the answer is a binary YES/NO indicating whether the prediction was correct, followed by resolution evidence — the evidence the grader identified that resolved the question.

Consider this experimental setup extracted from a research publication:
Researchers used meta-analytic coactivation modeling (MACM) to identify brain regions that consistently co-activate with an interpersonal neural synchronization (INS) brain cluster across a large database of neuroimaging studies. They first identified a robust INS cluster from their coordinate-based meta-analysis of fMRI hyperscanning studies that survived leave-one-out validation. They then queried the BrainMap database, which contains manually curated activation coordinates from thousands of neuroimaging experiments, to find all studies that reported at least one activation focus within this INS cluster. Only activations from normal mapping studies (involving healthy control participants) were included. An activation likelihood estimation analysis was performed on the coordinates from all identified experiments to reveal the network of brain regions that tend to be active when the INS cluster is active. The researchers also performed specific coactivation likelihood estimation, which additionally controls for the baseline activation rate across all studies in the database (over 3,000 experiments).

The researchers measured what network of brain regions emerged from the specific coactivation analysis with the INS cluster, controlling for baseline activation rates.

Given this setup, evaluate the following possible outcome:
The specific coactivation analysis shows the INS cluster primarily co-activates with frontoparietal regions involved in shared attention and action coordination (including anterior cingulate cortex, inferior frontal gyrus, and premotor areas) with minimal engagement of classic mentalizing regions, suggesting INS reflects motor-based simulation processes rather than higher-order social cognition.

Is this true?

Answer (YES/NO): NO